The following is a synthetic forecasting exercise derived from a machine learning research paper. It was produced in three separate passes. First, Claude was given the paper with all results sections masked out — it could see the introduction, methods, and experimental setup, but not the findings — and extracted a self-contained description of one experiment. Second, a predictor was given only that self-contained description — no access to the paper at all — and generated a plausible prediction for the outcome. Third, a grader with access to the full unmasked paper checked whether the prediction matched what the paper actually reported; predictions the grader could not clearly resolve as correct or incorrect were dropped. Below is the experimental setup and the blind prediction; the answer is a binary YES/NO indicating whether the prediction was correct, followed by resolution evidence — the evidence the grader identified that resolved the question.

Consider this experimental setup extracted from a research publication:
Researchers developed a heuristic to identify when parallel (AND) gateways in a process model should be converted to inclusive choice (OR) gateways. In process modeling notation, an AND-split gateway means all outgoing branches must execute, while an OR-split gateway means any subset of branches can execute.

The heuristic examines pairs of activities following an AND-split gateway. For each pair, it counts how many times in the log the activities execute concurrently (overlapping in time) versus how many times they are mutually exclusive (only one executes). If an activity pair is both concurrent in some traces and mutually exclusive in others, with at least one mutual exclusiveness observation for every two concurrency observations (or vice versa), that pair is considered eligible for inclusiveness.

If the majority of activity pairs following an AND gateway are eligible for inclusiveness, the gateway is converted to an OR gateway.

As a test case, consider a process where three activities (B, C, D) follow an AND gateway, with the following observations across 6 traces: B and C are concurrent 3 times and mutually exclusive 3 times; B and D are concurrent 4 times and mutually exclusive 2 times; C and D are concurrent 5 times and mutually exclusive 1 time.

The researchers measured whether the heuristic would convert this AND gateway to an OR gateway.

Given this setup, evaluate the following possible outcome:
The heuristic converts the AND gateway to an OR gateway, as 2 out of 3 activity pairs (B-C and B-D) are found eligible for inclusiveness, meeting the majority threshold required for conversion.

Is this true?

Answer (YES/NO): YES